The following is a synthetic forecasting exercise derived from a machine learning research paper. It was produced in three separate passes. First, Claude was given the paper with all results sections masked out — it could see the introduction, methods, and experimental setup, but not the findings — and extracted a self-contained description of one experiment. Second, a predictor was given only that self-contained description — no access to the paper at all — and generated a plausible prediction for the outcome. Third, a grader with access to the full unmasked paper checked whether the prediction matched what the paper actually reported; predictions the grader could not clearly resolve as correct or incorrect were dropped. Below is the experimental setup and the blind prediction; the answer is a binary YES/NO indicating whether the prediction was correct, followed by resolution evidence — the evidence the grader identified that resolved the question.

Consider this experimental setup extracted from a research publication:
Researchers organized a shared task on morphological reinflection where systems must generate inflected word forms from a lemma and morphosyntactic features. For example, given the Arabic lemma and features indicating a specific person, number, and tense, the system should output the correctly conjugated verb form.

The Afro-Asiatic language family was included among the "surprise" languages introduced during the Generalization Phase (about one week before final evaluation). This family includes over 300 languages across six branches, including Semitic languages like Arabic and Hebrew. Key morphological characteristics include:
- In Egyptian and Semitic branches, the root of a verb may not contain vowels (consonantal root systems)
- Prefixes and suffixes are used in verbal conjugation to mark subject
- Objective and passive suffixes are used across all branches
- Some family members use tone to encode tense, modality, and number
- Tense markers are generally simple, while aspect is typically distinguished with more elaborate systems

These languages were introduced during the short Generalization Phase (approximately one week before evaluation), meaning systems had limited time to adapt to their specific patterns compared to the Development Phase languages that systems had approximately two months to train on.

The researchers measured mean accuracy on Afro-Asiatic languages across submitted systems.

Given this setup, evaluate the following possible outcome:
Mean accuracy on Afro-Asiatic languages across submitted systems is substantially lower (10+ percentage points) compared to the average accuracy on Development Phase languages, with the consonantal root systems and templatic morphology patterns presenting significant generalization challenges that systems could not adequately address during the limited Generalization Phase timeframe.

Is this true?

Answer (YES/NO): NO